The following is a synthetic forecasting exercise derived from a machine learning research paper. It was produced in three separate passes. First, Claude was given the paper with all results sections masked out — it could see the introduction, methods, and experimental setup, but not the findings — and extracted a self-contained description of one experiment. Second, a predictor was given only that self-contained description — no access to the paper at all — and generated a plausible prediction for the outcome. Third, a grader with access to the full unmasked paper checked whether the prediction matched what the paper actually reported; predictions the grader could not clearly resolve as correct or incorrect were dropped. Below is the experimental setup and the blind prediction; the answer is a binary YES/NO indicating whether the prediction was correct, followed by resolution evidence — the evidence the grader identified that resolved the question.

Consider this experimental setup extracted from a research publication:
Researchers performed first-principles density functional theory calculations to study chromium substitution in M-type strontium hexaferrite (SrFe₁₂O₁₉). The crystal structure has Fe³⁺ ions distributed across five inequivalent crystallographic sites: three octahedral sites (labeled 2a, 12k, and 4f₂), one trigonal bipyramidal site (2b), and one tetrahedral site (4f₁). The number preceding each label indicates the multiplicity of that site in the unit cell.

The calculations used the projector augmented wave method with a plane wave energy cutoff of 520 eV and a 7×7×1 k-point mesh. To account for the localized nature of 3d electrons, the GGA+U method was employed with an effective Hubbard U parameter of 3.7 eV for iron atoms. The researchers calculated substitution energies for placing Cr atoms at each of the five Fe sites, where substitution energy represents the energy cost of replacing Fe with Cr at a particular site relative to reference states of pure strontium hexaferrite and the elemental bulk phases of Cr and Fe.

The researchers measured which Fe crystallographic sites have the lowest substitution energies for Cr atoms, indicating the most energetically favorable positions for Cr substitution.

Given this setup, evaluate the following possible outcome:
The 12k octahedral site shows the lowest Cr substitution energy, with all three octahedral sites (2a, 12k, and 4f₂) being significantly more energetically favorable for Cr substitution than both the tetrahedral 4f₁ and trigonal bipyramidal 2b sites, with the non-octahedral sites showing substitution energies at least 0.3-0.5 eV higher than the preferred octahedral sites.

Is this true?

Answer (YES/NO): NO